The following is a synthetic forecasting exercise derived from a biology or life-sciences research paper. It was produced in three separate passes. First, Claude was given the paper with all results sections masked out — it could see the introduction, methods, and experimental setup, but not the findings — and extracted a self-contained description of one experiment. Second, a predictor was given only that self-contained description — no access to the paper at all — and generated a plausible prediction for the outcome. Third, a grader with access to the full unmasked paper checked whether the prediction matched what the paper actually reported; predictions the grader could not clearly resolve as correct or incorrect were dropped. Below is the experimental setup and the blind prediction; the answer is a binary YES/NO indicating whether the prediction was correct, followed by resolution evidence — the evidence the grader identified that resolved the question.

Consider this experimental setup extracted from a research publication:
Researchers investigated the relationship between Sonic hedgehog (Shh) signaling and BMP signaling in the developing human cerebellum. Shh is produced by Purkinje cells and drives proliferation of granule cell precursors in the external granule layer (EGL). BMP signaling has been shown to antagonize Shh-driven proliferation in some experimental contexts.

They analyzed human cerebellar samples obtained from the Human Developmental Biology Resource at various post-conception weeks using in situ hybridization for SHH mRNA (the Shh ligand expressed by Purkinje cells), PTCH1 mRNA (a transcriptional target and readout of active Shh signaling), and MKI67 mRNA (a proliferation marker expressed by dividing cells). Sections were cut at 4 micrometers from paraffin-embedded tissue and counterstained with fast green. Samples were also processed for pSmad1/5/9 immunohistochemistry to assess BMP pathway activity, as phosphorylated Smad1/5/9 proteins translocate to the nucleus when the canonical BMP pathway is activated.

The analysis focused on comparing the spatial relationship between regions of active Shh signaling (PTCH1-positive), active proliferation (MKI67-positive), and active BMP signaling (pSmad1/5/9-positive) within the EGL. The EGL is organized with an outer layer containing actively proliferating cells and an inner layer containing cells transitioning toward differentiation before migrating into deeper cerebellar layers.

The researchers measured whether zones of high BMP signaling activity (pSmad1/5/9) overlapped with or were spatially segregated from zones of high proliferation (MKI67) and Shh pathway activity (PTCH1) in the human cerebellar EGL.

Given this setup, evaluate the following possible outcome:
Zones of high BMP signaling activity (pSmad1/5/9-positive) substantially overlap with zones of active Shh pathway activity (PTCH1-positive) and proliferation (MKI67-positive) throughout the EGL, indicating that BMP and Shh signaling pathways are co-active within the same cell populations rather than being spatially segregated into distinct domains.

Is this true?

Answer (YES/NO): YES